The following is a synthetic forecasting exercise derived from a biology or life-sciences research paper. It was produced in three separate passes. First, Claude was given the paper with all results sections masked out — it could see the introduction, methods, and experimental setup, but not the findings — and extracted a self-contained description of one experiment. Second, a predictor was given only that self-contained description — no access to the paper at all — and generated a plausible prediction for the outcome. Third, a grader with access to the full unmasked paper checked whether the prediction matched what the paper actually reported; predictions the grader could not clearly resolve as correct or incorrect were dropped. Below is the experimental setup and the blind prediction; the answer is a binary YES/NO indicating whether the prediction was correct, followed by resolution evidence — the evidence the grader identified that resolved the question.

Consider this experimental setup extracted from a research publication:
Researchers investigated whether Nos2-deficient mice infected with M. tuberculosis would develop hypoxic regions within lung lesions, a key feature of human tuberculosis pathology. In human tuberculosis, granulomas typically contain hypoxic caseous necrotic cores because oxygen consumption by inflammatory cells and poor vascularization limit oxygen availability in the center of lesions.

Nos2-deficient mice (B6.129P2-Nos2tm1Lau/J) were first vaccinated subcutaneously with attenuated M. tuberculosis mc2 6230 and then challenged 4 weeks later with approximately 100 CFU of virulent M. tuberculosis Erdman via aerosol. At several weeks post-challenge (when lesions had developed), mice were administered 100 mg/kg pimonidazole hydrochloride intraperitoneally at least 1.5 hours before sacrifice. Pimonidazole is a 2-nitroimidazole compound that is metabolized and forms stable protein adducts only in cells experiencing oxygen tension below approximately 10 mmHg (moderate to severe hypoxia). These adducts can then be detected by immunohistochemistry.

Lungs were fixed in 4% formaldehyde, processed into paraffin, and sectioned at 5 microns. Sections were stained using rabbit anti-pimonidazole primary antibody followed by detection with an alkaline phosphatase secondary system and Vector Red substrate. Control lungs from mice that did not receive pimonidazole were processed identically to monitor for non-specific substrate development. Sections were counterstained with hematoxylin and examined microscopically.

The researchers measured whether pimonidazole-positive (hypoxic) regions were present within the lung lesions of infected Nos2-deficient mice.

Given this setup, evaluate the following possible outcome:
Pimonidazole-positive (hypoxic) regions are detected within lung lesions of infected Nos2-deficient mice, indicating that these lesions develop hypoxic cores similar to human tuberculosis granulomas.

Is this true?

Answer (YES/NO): YES